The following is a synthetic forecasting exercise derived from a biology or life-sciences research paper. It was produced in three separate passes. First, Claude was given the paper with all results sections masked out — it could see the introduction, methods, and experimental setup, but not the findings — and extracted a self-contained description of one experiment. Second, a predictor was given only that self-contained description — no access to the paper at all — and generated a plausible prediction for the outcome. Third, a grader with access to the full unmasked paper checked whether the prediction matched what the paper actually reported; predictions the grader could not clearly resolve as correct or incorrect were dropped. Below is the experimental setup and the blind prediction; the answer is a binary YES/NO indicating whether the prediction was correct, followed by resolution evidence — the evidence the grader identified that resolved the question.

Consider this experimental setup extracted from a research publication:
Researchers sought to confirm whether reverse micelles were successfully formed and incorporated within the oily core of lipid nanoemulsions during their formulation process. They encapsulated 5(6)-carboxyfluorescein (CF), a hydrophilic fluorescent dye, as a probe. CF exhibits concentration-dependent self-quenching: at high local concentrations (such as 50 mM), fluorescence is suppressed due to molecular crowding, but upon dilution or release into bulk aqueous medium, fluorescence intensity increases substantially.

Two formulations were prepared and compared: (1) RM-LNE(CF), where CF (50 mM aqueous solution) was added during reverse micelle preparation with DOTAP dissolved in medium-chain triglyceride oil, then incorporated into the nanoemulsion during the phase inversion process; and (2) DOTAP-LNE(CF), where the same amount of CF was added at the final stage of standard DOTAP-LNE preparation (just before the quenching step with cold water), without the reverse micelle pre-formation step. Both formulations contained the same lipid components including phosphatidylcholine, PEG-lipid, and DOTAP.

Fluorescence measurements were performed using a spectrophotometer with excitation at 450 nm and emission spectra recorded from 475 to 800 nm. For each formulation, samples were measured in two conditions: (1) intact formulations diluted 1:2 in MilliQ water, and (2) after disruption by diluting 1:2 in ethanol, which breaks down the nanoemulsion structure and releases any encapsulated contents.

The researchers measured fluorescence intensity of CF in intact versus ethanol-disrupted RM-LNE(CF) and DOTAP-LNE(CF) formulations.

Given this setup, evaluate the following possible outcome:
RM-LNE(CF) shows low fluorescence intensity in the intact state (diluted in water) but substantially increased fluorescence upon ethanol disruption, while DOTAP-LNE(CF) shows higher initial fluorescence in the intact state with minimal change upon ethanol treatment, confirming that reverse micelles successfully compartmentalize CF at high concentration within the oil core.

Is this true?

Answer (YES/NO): NO